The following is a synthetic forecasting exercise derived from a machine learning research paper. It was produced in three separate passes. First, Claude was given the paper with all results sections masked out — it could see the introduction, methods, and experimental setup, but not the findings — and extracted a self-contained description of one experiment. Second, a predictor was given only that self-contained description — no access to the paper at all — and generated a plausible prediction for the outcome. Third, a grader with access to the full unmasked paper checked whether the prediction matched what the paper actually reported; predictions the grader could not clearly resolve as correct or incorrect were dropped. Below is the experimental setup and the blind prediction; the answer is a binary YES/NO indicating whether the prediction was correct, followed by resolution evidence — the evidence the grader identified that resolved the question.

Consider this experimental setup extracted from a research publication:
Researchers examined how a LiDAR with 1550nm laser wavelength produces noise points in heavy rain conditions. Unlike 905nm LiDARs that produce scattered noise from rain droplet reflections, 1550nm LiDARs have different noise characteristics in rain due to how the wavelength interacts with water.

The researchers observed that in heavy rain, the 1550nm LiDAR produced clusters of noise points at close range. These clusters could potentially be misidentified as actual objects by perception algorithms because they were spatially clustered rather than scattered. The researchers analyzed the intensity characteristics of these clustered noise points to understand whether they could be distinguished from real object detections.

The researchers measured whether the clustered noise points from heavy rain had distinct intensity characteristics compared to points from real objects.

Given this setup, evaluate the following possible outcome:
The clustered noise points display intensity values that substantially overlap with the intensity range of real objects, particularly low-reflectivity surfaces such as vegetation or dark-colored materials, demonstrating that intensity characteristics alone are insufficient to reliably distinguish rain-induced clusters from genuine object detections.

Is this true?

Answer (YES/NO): NO